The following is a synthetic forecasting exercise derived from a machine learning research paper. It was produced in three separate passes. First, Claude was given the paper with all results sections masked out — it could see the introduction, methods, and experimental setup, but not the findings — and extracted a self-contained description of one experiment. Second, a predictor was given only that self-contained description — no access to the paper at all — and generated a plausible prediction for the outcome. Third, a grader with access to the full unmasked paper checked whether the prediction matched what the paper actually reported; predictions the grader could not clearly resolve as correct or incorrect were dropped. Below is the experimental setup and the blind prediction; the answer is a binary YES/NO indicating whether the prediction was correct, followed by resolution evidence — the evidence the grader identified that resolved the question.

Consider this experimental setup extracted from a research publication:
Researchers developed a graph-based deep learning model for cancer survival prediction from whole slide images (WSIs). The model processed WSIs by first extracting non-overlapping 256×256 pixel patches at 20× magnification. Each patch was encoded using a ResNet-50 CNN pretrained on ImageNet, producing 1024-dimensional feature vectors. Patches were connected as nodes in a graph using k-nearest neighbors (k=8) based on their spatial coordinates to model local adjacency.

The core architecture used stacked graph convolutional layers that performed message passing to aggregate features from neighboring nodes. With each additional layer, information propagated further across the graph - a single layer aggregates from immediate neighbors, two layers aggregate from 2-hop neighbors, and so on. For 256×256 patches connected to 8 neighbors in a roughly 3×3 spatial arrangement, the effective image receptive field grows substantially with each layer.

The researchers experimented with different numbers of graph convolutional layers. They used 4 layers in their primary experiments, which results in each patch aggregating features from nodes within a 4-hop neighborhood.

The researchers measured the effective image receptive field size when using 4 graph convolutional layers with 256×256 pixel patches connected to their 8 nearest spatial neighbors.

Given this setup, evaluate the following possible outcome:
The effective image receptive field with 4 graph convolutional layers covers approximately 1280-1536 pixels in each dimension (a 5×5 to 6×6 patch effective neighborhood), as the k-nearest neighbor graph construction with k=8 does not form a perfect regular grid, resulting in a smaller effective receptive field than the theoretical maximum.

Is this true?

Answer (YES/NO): NO